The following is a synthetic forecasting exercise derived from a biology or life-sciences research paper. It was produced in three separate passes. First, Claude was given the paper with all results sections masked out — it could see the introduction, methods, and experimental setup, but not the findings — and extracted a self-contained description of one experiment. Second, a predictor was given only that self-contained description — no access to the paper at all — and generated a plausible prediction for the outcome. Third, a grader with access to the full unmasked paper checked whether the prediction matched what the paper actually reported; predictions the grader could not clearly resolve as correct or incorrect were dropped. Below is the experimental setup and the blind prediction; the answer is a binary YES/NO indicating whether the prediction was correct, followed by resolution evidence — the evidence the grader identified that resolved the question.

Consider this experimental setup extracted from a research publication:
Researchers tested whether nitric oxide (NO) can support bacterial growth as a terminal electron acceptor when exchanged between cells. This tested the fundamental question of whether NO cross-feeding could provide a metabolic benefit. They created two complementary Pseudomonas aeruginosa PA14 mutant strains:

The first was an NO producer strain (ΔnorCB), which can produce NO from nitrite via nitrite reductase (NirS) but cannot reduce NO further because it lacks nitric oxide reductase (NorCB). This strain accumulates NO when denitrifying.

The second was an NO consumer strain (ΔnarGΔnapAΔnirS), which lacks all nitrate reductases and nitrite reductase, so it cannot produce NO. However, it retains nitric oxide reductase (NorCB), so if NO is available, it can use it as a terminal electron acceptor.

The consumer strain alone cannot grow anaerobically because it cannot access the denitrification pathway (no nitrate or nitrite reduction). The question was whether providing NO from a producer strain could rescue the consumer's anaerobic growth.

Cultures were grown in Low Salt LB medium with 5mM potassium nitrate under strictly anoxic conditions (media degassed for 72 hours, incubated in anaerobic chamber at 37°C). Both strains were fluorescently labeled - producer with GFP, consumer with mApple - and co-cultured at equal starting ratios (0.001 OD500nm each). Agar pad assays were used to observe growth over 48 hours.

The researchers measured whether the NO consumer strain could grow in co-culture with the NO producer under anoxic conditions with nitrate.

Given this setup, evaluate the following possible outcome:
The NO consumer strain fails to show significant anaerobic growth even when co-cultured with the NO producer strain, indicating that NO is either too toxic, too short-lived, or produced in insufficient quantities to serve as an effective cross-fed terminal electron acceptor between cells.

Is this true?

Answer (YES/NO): NO